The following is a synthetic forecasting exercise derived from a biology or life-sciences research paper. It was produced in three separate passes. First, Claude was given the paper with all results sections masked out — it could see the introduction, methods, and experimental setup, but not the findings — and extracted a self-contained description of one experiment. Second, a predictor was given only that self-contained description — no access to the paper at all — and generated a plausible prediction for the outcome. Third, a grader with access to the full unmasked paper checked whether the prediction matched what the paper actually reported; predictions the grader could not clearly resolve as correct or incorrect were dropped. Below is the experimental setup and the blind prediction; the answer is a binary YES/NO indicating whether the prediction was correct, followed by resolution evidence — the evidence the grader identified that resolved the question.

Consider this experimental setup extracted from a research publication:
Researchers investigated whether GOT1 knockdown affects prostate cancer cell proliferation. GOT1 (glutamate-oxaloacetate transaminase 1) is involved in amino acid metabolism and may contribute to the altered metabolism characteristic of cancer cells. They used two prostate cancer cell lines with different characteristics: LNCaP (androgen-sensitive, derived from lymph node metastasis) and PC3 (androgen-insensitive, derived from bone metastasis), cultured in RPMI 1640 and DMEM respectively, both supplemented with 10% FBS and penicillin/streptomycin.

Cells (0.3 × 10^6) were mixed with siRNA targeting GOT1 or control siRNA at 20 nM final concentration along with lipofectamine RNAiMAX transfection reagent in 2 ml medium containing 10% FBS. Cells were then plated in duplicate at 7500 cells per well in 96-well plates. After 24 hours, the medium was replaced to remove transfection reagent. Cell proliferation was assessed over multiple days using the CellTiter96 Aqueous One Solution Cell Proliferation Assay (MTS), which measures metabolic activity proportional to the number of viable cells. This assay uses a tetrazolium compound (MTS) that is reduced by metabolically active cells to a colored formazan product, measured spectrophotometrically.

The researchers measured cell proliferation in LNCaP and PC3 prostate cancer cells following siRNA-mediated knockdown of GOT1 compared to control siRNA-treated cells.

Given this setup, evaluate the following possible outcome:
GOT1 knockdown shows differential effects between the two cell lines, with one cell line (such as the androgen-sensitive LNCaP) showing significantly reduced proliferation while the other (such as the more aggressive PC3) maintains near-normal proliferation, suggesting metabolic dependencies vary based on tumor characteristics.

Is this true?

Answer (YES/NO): NO